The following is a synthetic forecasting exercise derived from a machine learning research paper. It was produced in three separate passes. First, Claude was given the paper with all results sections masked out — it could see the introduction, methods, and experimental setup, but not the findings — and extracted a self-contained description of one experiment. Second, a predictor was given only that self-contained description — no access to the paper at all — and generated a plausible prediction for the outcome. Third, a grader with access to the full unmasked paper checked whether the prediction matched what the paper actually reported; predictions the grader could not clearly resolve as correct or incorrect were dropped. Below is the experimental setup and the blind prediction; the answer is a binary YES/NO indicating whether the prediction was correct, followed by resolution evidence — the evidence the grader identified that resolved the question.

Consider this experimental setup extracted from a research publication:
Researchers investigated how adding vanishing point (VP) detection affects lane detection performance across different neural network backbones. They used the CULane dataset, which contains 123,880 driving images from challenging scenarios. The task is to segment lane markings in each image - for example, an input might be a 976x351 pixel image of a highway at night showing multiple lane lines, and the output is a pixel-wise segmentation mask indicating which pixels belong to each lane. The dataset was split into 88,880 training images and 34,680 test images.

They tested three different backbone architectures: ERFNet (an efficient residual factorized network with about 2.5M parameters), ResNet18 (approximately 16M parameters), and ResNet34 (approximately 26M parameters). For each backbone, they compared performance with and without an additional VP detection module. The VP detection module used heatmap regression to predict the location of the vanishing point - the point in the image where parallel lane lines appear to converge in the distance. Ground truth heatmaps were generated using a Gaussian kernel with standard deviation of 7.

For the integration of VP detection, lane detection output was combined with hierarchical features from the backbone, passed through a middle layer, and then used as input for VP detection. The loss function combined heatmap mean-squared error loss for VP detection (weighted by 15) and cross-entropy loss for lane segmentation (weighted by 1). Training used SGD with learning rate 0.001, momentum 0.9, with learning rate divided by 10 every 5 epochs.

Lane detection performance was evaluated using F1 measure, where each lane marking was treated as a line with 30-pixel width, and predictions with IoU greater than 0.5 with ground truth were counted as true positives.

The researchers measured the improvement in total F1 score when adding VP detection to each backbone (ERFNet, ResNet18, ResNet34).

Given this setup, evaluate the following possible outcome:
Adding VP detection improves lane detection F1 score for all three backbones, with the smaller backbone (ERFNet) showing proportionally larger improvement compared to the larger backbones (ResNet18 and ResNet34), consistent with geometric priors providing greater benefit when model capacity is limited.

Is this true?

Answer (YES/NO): NO